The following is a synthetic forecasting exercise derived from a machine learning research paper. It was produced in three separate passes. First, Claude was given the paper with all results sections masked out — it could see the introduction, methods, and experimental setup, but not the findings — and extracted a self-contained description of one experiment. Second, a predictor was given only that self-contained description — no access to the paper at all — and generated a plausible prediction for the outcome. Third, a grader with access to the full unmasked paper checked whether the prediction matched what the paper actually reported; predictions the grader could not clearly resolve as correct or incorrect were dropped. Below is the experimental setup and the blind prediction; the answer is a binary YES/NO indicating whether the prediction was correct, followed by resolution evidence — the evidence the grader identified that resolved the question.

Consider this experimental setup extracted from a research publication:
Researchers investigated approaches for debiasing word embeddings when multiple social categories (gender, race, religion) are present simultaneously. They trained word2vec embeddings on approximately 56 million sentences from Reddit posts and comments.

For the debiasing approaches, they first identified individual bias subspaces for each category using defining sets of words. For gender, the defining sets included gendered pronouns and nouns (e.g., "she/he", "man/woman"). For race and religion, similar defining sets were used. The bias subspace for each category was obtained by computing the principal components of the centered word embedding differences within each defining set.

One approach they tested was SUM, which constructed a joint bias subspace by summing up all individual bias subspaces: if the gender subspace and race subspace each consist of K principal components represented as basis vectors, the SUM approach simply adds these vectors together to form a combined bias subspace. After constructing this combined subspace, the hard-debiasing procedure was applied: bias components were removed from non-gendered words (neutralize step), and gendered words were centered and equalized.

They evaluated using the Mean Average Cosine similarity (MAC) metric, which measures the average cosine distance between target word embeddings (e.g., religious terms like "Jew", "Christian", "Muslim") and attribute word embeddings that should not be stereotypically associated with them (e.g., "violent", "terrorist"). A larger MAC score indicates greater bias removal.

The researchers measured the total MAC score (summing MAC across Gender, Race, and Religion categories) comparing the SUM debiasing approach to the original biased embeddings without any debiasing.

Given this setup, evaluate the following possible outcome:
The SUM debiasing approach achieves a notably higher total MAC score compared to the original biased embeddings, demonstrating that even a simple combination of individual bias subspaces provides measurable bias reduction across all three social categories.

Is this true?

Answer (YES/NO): NO